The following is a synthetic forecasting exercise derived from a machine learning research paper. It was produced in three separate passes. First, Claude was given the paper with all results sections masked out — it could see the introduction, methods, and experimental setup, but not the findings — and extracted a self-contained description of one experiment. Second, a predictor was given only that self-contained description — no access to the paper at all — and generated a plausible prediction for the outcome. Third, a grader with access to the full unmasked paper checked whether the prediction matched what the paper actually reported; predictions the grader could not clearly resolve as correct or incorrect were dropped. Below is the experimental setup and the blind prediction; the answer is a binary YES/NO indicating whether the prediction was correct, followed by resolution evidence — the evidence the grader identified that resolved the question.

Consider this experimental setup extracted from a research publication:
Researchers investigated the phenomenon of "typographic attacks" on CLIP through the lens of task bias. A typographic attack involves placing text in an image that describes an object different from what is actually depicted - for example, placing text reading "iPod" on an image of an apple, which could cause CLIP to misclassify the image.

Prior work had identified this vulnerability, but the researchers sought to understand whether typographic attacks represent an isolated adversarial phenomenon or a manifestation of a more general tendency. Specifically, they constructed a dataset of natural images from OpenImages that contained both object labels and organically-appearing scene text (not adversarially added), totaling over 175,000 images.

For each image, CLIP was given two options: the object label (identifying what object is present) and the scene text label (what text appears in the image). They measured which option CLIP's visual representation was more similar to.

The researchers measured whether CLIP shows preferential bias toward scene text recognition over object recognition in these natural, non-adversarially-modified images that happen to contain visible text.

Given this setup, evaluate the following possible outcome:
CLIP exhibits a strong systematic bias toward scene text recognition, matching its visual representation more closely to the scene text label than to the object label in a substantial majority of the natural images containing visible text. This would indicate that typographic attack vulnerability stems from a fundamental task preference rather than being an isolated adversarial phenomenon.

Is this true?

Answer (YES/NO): NO